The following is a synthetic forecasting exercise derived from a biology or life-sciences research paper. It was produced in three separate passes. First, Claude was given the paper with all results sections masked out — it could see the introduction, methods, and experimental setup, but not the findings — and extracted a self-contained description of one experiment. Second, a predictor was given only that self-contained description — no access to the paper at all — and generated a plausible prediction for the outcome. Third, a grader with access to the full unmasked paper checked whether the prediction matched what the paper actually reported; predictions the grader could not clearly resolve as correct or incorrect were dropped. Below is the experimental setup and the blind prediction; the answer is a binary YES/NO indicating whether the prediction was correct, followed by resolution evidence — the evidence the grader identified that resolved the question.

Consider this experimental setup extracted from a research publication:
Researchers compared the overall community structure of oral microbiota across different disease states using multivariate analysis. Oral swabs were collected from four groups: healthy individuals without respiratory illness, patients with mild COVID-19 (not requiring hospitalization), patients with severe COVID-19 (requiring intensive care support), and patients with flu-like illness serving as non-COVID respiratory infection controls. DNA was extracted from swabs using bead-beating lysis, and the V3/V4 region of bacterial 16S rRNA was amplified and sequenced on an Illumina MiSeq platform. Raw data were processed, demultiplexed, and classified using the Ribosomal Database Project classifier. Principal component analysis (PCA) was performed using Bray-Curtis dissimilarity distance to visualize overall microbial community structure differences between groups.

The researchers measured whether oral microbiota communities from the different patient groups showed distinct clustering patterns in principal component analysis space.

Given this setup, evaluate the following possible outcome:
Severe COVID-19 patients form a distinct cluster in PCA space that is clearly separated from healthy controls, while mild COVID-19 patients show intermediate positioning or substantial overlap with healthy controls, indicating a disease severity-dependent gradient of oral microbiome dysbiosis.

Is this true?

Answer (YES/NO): YES